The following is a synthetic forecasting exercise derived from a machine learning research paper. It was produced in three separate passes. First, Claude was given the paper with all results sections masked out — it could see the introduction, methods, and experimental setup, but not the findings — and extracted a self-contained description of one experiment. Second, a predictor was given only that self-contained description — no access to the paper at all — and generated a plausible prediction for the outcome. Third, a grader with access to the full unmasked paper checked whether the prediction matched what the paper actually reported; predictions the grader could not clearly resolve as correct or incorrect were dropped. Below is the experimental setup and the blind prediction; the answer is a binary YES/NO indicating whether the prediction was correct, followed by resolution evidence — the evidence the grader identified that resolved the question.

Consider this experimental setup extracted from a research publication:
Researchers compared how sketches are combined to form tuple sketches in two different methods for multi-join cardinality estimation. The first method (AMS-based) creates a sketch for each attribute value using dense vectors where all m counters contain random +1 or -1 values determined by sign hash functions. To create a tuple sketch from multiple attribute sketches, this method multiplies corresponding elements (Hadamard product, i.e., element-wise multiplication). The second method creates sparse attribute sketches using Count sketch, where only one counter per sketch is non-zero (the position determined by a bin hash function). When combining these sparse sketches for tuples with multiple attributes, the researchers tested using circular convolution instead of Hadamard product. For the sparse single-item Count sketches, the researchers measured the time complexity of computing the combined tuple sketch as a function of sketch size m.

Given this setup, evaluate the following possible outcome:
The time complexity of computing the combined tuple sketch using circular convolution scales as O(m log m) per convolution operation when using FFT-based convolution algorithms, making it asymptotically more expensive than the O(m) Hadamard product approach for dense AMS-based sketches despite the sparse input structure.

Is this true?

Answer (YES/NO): NO